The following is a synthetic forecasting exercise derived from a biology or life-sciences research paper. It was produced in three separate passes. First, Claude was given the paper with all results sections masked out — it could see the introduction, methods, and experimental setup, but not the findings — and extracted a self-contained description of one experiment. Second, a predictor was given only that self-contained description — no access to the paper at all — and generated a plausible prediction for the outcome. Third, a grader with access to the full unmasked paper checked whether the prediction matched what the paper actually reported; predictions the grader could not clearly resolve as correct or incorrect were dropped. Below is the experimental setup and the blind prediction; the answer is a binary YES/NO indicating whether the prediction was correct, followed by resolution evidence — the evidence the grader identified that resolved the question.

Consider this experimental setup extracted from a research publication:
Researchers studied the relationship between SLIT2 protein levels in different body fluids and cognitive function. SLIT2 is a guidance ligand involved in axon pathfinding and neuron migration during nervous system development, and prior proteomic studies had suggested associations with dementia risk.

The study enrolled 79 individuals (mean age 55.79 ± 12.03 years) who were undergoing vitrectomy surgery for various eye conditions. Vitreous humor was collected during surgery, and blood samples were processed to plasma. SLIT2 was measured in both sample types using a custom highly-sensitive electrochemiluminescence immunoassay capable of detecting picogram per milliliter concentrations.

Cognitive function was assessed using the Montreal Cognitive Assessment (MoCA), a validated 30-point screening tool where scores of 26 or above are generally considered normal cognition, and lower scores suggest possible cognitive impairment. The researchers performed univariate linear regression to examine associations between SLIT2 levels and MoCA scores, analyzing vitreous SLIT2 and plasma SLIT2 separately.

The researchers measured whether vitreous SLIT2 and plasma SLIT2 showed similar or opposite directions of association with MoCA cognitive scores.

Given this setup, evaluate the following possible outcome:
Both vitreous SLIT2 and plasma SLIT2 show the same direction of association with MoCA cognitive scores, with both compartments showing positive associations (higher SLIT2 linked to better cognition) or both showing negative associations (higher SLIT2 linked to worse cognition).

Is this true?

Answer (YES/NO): NO